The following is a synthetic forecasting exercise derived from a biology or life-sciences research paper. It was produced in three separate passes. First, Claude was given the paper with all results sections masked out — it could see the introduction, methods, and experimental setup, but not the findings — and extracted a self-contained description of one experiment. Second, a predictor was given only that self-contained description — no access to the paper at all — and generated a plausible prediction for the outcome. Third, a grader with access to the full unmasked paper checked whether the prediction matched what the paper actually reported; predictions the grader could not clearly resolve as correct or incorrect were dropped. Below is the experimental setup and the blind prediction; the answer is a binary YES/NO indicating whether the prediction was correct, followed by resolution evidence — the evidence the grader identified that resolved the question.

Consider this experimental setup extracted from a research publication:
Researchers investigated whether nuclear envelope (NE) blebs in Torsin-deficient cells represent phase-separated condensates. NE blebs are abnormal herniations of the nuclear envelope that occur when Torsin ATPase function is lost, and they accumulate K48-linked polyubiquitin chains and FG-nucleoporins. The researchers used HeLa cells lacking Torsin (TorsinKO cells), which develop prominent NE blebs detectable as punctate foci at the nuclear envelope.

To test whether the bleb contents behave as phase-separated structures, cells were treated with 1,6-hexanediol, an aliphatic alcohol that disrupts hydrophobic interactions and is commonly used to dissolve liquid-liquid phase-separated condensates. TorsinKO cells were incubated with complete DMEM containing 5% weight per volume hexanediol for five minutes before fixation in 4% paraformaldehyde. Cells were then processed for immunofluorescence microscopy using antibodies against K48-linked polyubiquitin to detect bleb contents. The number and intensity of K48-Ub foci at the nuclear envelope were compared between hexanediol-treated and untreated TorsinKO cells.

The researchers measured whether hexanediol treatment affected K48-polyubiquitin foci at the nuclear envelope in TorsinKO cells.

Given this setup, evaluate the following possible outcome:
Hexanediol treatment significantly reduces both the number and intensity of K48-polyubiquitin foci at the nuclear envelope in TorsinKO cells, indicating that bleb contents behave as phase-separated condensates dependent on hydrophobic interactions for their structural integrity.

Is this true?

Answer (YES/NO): YES